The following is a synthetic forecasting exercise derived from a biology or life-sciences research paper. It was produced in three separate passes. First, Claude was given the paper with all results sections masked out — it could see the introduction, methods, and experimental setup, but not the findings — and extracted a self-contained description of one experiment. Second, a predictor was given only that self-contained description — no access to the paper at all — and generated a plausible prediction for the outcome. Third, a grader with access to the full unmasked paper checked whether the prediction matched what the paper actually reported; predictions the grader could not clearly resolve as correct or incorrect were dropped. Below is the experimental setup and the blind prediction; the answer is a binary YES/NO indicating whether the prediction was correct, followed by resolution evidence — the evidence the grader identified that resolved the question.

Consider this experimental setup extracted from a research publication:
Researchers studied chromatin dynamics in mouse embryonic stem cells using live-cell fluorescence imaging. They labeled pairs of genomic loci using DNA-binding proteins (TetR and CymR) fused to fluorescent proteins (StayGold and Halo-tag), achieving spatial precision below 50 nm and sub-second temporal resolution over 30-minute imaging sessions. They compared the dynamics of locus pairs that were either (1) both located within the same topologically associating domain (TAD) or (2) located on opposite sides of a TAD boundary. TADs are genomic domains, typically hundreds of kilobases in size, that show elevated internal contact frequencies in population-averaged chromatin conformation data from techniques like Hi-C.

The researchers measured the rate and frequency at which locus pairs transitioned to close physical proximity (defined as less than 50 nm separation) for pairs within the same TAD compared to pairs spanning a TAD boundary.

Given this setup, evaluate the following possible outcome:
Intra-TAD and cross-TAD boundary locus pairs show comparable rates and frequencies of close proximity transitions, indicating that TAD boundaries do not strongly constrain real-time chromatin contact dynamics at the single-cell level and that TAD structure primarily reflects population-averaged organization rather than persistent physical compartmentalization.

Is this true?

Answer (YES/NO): NO